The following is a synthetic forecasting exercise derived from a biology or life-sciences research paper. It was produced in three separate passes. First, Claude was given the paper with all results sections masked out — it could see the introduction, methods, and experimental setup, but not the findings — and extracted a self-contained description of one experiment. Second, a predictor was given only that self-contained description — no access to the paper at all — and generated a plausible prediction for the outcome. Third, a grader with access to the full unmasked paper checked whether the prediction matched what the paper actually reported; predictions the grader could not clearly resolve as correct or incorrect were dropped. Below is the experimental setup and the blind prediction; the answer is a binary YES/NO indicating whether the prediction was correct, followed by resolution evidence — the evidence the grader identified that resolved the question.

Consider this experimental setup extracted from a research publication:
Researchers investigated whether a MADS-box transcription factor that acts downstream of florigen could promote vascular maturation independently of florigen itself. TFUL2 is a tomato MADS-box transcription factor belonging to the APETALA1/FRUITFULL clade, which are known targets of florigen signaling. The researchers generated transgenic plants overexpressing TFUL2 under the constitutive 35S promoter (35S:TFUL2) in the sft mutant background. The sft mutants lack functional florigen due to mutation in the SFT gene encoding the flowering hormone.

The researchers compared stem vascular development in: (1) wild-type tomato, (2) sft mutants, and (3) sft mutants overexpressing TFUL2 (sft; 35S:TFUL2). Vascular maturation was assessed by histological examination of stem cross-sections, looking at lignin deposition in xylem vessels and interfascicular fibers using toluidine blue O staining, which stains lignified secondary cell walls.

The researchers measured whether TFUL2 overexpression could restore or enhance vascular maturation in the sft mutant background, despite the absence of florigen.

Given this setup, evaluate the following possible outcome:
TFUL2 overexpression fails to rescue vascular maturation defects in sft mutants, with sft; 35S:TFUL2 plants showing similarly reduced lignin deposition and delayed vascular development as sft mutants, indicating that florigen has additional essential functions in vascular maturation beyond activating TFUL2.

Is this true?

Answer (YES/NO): NO